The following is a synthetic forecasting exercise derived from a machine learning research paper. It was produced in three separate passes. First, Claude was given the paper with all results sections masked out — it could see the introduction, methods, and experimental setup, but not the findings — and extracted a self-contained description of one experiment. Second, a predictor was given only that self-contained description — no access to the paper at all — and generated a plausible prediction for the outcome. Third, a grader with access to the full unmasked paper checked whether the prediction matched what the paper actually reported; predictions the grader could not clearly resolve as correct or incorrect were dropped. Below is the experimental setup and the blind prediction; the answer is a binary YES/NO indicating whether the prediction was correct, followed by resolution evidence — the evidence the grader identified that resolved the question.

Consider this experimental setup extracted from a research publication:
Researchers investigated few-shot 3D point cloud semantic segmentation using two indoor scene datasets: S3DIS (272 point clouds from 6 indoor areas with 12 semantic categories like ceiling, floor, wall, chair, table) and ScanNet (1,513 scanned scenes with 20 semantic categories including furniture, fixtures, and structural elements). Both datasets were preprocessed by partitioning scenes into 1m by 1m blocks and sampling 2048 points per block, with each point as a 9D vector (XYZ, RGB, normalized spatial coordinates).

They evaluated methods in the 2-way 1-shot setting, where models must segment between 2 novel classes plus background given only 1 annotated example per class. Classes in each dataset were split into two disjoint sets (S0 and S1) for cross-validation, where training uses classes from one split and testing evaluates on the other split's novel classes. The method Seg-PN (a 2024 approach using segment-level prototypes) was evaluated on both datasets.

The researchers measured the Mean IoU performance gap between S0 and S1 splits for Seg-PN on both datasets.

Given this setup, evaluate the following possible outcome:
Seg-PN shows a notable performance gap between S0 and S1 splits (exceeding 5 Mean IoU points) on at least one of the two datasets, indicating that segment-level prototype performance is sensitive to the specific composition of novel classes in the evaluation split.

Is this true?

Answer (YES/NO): NO